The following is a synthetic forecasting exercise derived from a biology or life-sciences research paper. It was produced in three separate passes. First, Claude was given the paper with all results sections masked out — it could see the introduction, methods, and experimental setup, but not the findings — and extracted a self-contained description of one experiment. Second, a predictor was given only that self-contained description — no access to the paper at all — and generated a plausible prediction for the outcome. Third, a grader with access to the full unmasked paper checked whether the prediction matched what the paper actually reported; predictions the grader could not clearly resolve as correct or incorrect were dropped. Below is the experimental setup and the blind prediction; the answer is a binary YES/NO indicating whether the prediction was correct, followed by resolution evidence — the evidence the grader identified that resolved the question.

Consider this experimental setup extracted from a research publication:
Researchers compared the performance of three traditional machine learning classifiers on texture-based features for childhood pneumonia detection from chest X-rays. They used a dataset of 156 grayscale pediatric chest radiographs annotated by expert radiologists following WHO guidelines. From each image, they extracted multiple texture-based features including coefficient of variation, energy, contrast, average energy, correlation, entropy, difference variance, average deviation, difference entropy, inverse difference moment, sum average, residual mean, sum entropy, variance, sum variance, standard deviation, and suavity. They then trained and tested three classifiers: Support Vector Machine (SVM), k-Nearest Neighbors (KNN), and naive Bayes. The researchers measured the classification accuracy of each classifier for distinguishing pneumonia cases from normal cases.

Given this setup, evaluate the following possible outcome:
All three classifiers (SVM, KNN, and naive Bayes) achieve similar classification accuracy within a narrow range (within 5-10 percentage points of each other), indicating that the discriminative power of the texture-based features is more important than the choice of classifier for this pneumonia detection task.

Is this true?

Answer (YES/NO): NO